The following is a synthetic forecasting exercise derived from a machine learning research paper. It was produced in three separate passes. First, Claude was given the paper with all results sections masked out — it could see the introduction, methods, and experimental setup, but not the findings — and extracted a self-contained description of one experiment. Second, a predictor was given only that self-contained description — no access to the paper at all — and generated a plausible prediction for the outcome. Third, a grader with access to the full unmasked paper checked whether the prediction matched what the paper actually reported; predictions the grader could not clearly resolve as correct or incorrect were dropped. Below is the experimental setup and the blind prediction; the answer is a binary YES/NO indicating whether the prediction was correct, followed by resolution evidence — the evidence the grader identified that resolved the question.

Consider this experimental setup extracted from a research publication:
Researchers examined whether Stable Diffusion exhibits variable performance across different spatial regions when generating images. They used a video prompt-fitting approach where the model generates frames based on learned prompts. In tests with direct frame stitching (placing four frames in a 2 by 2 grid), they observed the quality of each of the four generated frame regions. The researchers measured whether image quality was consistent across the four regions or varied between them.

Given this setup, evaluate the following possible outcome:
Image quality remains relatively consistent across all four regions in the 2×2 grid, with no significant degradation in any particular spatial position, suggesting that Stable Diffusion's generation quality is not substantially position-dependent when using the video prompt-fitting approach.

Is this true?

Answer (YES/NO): NO